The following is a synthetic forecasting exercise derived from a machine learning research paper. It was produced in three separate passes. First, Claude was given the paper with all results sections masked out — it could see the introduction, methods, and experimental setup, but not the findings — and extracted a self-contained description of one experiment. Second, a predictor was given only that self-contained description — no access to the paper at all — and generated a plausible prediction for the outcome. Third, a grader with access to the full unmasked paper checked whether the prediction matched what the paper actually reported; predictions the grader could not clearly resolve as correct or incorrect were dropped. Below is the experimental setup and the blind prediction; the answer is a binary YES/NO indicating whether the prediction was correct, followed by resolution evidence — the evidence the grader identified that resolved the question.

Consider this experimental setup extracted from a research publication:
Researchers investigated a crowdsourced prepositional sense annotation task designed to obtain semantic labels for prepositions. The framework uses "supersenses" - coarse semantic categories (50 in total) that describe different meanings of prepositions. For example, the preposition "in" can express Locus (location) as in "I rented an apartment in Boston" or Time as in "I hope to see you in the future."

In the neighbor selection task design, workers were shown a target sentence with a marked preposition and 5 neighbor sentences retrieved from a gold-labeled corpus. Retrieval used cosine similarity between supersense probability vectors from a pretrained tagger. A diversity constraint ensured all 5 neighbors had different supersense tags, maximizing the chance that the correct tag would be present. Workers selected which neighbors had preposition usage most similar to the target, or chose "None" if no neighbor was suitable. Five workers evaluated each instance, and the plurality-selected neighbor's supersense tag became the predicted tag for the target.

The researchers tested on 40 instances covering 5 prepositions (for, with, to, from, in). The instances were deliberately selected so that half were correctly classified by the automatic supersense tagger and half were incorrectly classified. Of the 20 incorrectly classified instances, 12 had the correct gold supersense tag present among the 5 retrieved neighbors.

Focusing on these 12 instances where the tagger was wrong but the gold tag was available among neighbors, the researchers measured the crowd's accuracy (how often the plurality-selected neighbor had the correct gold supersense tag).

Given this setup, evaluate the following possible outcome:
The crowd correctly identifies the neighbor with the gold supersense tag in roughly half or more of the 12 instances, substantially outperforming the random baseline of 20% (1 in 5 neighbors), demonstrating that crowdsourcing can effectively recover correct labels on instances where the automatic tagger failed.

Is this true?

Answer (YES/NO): YES